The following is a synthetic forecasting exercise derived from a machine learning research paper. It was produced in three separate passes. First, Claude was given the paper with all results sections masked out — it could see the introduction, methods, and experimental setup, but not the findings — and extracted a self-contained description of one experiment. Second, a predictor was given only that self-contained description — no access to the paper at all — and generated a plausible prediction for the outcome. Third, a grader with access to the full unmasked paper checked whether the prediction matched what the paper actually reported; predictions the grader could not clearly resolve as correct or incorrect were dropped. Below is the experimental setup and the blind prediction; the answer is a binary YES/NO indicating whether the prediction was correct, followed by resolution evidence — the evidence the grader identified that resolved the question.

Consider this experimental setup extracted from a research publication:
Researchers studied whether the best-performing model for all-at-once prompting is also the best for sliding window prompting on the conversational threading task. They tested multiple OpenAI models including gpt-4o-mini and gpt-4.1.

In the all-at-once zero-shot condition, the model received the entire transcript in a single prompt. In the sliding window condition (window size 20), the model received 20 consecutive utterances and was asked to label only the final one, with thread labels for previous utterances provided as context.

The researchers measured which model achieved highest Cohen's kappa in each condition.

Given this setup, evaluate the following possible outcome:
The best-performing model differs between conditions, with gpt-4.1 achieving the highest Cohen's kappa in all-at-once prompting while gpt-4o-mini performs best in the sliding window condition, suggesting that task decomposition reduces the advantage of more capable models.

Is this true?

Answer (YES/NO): NO